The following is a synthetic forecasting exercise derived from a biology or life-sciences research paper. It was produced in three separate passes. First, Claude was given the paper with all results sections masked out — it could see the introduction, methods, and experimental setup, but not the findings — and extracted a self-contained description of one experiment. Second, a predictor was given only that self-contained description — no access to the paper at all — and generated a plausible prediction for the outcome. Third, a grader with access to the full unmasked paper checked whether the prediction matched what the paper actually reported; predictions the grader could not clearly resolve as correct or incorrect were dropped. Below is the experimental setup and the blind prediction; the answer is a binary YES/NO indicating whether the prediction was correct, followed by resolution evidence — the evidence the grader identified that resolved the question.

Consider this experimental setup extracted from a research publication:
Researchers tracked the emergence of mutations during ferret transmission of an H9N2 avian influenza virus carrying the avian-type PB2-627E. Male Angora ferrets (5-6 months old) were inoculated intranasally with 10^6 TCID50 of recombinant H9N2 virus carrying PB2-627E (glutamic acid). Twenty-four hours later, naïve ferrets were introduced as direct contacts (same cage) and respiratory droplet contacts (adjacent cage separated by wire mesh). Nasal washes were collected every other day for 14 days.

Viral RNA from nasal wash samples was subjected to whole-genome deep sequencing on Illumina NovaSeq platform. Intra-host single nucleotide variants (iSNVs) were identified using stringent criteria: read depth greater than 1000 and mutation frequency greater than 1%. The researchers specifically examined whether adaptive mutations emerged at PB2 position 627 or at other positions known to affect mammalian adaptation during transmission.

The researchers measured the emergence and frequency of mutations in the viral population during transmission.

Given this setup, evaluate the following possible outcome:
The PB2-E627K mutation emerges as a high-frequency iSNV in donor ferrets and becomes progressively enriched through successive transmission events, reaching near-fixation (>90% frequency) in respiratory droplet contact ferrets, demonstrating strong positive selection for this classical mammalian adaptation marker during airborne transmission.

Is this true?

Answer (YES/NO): NO